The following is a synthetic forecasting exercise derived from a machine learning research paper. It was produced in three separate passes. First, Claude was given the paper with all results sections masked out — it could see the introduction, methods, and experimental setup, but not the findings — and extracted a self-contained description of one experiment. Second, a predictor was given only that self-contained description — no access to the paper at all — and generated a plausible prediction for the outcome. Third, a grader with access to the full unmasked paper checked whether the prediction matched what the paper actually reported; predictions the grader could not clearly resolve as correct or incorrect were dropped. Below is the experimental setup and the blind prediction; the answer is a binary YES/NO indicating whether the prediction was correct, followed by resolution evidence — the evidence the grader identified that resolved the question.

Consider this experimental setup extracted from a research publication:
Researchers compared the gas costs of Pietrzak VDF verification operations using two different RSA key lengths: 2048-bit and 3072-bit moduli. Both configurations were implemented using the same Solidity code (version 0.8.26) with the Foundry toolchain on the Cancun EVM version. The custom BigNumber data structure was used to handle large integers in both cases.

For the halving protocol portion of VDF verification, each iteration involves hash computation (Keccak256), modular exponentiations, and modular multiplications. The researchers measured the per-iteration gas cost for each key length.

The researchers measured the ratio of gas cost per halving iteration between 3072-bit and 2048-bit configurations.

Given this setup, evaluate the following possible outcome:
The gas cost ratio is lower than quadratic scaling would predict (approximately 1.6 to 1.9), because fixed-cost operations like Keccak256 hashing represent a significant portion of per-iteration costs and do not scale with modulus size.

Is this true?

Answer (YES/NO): YES